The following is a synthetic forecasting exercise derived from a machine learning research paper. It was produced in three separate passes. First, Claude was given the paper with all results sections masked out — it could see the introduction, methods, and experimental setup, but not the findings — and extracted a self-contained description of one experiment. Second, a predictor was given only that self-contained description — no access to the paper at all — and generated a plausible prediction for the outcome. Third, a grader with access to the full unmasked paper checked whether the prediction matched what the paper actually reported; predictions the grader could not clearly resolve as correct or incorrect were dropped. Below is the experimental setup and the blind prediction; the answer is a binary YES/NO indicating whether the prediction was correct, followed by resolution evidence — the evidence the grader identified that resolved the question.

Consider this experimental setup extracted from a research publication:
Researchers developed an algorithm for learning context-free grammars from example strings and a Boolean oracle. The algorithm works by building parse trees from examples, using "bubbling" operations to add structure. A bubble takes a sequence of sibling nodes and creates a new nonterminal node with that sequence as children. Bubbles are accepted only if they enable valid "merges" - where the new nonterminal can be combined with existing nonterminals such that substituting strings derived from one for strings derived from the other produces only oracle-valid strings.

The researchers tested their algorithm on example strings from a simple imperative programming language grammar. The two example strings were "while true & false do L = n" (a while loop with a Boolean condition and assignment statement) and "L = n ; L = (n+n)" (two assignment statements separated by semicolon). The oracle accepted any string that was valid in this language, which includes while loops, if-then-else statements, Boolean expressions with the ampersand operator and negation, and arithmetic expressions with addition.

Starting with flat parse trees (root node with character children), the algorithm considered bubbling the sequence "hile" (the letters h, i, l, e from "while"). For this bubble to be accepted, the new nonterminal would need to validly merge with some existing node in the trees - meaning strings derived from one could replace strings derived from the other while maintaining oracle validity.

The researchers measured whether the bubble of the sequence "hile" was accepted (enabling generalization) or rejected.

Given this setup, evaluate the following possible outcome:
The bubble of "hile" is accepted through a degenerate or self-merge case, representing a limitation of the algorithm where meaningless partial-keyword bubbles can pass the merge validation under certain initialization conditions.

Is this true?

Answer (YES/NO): NO